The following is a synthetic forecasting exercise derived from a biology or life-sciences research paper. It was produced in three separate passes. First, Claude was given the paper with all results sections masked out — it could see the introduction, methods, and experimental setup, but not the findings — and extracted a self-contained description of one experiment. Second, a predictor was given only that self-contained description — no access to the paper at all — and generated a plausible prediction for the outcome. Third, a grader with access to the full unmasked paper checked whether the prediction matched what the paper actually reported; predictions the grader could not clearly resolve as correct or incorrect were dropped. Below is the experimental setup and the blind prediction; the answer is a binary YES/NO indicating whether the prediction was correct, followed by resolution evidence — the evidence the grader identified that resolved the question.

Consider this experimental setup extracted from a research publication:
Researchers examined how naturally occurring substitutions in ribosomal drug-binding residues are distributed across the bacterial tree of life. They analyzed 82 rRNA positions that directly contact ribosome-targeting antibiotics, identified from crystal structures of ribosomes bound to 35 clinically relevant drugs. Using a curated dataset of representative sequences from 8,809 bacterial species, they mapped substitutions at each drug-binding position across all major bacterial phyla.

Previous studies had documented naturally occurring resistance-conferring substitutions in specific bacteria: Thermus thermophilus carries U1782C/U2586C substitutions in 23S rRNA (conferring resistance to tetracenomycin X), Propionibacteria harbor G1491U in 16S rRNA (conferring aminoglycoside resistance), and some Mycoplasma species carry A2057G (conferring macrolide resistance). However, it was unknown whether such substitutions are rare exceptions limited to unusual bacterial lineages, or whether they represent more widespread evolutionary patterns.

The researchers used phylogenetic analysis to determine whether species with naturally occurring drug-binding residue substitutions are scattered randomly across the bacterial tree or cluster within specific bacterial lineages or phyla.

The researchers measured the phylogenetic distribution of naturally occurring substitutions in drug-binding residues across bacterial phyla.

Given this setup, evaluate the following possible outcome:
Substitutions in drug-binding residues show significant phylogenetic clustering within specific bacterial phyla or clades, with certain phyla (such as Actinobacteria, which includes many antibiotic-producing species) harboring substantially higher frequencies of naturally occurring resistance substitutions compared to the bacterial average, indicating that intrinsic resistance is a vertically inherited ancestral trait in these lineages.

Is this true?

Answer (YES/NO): YES